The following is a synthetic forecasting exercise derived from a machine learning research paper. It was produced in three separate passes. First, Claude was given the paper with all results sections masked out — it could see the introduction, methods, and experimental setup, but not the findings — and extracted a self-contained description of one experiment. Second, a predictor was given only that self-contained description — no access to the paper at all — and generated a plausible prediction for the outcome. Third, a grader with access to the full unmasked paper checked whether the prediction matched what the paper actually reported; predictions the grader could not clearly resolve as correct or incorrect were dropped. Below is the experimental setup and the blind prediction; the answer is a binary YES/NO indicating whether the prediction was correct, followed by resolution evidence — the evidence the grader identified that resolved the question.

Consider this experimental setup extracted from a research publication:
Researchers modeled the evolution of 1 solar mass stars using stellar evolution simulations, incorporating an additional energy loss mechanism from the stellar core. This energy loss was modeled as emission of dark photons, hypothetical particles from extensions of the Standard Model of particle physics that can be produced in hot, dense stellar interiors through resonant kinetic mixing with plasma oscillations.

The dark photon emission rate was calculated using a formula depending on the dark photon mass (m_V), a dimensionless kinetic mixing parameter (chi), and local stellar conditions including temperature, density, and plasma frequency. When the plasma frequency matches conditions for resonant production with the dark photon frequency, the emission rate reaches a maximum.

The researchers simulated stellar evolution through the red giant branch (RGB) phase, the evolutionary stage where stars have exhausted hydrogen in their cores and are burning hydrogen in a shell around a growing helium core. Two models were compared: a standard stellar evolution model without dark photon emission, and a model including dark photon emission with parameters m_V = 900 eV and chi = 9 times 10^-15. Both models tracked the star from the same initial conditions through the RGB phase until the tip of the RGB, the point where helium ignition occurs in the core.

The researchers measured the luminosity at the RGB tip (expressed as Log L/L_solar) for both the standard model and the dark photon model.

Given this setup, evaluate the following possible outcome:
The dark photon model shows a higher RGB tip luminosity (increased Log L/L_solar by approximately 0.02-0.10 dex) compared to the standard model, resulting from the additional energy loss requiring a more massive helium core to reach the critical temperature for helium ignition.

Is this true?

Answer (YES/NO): YES